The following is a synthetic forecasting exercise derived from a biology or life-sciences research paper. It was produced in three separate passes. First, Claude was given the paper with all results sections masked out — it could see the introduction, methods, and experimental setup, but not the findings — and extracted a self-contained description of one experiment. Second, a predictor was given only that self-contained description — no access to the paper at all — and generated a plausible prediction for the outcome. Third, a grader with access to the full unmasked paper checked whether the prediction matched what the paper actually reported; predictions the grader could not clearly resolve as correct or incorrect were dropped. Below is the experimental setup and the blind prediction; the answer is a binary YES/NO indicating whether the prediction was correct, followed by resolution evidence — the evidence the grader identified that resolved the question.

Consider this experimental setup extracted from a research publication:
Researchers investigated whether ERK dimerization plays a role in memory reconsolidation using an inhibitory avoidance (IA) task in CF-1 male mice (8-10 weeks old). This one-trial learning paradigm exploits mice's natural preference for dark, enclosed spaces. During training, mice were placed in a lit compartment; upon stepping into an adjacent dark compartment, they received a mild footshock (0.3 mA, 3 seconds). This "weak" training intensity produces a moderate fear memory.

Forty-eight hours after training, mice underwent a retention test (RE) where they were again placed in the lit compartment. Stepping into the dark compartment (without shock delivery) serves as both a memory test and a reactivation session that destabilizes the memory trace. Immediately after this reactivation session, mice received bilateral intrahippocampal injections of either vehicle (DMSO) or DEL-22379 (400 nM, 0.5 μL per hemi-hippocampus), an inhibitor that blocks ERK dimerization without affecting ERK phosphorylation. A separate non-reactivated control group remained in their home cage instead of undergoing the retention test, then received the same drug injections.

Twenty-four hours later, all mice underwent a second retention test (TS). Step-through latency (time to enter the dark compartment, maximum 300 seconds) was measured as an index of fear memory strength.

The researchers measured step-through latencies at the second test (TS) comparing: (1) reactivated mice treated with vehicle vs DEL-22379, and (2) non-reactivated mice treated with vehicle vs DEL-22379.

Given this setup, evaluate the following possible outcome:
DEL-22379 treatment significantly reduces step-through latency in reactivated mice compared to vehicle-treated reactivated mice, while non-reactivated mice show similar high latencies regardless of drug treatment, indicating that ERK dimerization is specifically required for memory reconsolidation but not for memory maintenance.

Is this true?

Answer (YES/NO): NO